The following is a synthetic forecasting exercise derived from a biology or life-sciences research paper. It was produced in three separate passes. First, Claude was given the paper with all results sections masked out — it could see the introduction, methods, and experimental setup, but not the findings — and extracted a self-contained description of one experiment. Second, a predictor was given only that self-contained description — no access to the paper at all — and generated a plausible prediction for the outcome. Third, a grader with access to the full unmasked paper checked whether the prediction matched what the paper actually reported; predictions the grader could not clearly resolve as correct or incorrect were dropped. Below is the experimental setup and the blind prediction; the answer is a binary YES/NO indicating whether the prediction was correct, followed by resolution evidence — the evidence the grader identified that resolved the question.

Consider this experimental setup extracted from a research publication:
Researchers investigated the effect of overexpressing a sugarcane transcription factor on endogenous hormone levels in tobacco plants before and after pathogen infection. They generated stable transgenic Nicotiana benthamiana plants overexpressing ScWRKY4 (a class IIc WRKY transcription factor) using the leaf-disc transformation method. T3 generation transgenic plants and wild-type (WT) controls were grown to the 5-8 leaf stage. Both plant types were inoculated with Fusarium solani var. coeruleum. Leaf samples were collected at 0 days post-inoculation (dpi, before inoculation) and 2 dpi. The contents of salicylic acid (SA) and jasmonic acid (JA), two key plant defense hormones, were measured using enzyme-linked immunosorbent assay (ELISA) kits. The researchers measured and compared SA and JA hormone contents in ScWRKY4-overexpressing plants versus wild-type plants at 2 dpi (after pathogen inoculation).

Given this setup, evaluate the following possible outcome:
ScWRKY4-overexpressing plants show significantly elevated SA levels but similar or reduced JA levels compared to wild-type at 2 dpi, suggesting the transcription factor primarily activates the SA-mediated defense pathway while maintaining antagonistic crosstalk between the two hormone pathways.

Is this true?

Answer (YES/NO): NO